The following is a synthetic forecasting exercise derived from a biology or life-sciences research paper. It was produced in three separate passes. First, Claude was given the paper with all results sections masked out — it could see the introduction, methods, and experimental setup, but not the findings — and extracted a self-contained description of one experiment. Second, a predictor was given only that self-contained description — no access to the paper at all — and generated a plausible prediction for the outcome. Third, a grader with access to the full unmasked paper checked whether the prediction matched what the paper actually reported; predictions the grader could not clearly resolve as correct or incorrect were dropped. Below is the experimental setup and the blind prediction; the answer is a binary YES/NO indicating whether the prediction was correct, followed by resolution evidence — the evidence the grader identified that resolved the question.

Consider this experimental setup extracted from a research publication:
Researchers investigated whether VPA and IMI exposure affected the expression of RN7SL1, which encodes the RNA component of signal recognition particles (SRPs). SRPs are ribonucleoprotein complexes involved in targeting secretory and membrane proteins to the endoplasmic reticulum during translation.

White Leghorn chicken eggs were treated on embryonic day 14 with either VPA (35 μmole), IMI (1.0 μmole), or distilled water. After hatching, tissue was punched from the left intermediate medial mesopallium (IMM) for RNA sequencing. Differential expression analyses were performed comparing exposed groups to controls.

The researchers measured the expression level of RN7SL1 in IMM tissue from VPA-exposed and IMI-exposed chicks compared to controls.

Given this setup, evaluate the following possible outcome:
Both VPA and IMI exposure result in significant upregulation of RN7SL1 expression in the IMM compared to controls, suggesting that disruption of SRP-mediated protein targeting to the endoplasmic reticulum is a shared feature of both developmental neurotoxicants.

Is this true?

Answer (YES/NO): YES